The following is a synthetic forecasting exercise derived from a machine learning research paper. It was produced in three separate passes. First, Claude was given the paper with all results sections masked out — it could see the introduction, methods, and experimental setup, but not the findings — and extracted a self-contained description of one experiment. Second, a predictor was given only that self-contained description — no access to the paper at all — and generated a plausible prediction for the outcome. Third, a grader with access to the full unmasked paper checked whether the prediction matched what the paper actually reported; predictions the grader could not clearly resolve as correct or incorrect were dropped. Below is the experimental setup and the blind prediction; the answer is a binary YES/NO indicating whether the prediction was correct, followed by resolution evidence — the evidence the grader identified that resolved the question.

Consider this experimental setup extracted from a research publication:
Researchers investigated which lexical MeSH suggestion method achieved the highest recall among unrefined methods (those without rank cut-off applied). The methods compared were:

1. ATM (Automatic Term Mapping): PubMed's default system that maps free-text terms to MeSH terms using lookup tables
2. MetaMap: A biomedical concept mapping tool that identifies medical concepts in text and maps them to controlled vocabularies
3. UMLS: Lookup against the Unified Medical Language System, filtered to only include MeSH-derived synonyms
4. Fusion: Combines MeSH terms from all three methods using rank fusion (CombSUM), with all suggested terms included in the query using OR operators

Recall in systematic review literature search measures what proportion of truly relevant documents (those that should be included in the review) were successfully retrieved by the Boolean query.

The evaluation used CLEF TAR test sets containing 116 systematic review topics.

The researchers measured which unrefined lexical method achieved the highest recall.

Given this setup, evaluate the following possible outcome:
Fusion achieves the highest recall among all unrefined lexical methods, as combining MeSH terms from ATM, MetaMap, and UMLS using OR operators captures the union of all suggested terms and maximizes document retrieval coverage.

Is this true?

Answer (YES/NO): YES